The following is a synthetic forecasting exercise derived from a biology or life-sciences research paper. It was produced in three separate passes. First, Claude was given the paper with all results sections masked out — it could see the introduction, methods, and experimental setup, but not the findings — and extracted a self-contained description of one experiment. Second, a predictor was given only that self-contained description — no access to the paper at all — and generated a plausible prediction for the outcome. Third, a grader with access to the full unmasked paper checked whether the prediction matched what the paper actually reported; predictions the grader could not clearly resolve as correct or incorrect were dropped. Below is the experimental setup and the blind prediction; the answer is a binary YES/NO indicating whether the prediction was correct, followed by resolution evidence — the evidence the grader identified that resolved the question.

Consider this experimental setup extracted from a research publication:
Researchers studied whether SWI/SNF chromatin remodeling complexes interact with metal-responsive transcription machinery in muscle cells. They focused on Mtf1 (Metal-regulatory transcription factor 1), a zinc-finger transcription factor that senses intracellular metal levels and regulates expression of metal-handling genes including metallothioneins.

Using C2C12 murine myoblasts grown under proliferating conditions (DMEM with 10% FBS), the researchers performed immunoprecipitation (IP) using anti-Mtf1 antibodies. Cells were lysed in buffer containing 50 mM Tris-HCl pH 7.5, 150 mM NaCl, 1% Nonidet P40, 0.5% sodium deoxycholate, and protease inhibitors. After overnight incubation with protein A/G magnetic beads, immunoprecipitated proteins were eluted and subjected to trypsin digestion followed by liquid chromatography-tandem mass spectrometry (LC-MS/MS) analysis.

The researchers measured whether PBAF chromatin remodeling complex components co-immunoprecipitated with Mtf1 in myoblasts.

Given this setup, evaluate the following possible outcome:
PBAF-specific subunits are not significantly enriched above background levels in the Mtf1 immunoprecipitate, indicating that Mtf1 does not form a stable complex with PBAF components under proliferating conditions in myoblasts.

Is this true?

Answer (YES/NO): NO